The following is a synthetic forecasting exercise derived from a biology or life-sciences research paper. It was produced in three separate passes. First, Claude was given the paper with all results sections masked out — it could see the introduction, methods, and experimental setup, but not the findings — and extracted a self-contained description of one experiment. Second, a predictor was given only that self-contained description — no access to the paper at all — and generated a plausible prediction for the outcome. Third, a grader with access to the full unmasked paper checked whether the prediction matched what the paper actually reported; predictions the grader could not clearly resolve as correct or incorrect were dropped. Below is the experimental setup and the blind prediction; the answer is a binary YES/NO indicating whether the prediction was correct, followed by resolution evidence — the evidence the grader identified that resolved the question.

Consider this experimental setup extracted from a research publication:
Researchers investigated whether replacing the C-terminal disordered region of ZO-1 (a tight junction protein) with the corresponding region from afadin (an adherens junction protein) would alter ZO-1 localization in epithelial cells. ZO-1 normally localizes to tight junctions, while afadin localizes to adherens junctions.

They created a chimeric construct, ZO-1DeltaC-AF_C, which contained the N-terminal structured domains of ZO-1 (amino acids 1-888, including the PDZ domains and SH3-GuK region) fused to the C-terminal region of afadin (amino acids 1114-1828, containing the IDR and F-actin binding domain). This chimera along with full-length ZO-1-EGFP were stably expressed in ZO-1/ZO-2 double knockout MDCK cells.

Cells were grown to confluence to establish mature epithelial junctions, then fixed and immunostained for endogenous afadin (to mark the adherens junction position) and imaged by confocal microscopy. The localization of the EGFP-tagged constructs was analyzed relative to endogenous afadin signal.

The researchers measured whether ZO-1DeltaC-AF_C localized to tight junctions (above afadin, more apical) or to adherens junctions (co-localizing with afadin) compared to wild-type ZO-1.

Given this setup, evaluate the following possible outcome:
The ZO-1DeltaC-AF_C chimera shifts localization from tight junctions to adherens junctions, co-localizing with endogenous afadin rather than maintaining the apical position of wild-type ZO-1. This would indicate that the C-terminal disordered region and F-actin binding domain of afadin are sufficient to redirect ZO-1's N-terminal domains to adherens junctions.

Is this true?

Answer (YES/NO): NO